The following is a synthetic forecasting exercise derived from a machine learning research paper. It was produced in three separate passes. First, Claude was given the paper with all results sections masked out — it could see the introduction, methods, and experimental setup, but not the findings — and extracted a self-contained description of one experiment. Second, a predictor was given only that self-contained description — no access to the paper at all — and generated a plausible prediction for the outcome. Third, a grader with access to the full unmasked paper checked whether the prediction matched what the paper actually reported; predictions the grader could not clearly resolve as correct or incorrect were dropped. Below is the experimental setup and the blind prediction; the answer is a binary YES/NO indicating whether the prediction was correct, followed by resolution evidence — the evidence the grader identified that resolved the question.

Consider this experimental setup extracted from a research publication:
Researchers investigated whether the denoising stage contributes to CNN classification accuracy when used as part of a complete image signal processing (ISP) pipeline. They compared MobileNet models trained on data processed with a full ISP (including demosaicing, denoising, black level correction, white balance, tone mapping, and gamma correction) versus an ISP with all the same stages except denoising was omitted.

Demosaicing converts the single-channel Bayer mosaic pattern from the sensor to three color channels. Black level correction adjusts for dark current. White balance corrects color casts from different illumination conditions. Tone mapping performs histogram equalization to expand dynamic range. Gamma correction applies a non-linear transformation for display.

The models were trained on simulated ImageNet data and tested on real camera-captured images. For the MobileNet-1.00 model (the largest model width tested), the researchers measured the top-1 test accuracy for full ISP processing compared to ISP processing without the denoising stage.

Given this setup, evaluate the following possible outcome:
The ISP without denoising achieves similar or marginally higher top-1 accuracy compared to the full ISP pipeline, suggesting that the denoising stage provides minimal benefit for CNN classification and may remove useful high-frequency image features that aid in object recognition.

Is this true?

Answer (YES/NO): NO